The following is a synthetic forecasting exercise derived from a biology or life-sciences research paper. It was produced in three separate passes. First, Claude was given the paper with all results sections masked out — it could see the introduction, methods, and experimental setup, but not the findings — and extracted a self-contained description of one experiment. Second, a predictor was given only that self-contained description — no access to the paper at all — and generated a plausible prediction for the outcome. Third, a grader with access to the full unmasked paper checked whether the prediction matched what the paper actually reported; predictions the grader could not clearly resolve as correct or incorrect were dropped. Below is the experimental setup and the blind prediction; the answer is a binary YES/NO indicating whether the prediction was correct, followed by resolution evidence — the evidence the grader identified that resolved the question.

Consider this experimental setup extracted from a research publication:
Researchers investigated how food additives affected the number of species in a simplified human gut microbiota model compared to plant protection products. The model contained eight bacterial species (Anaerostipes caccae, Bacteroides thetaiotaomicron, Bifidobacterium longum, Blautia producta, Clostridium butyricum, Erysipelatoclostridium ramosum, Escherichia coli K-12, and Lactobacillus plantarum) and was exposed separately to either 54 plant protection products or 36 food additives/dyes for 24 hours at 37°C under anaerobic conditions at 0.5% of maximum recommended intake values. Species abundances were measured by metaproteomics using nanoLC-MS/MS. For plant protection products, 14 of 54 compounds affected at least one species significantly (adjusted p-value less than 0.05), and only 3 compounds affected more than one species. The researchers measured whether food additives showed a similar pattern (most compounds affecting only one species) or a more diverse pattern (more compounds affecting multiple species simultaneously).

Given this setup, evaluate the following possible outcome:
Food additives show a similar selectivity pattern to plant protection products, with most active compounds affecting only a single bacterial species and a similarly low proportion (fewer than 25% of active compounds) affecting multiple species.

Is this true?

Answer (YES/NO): NO